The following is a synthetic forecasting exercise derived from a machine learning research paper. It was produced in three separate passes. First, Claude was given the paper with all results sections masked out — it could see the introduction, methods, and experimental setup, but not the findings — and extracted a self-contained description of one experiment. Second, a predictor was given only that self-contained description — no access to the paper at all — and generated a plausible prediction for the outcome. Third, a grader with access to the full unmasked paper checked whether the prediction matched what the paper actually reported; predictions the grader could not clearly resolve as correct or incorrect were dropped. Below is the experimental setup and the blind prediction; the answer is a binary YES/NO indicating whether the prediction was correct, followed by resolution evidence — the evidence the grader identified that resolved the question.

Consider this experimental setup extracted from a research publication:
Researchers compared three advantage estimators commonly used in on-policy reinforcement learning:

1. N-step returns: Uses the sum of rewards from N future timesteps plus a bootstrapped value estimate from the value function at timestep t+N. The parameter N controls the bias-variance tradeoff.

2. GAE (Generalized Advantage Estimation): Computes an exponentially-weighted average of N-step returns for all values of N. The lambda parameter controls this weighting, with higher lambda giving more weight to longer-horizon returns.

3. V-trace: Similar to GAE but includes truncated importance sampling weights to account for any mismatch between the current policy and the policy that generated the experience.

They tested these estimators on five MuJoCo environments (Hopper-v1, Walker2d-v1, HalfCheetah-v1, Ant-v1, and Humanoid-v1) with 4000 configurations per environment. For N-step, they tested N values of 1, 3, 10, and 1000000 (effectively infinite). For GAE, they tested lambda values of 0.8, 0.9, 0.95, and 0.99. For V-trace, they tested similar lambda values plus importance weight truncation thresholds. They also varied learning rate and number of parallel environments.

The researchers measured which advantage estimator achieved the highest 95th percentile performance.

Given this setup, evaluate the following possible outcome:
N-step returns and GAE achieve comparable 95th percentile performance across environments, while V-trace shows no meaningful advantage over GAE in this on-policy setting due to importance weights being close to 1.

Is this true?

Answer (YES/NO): NO